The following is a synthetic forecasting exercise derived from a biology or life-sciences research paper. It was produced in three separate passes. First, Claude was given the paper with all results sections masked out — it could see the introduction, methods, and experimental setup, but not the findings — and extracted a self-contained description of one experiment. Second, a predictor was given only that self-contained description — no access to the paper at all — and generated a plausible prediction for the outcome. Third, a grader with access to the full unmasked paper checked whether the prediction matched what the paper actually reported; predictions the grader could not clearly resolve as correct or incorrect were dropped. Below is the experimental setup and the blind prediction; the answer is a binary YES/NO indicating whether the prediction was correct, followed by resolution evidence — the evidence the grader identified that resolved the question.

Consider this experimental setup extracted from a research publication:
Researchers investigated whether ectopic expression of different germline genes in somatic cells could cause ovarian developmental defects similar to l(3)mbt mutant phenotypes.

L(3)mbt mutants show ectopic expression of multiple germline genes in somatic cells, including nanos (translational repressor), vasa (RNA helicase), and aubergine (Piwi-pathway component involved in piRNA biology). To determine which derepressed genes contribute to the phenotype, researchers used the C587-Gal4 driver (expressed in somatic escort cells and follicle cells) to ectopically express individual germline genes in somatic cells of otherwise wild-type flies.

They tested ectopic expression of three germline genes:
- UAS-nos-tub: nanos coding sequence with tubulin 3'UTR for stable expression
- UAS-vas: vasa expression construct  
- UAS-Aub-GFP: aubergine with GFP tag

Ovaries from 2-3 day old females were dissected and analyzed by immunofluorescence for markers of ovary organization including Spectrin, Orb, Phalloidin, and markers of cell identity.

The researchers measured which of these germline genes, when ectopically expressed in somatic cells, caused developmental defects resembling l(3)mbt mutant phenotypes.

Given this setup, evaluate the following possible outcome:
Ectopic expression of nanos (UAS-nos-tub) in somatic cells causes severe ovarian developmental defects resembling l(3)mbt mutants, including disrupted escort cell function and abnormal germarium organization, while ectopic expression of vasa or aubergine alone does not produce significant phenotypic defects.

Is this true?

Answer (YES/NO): NO